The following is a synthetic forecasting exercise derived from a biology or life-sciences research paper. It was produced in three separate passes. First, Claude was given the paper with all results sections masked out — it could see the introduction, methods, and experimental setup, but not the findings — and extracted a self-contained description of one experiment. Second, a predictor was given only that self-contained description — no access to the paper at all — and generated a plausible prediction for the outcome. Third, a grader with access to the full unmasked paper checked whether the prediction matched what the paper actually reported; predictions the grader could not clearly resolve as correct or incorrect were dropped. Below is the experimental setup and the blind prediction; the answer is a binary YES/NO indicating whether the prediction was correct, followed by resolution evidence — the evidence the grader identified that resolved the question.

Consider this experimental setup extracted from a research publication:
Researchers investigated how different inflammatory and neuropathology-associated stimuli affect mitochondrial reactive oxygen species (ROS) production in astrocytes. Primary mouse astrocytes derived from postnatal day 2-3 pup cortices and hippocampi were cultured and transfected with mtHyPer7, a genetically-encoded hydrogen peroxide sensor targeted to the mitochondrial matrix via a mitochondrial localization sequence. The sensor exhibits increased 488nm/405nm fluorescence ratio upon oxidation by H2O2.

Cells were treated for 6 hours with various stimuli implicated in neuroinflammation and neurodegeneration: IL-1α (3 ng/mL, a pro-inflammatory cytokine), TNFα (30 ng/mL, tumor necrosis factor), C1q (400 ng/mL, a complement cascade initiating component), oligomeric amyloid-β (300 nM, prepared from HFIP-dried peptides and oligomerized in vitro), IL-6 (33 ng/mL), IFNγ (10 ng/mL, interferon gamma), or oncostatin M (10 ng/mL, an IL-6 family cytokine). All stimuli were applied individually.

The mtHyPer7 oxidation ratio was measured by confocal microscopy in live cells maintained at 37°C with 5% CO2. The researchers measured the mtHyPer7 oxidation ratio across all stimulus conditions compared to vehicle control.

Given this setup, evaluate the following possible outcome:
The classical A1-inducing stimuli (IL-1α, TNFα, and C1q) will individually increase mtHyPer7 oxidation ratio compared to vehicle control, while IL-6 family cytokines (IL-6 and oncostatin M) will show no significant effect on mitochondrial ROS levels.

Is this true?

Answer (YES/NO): NO